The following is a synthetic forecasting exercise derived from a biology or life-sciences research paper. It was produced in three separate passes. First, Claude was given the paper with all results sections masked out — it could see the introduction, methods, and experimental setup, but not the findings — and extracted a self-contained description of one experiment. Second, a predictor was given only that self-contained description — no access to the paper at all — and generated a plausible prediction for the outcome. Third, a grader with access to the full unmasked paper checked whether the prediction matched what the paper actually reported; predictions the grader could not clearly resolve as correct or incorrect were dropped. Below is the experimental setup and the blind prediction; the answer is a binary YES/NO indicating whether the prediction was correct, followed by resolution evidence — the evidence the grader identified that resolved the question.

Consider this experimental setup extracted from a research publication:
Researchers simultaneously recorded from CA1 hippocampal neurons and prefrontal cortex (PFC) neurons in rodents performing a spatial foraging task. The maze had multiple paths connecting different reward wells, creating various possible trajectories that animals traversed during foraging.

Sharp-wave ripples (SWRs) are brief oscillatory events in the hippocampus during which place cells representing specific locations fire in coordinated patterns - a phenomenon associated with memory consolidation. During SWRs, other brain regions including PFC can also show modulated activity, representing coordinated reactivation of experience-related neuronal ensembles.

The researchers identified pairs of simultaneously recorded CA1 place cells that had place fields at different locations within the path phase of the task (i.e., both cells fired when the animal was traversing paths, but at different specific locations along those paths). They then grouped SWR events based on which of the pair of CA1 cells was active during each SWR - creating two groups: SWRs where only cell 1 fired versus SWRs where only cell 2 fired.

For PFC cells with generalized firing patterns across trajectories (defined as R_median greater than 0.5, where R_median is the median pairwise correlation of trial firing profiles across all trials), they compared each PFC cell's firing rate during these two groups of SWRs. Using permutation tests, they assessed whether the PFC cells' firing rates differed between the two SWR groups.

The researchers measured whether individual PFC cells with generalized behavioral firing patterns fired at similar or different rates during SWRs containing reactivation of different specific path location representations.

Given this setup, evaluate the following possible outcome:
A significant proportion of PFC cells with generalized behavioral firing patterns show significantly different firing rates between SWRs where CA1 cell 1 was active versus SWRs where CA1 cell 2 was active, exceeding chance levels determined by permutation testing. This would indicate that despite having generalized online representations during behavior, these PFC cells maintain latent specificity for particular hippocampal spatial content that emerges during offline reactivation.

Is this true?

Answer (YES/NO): NO